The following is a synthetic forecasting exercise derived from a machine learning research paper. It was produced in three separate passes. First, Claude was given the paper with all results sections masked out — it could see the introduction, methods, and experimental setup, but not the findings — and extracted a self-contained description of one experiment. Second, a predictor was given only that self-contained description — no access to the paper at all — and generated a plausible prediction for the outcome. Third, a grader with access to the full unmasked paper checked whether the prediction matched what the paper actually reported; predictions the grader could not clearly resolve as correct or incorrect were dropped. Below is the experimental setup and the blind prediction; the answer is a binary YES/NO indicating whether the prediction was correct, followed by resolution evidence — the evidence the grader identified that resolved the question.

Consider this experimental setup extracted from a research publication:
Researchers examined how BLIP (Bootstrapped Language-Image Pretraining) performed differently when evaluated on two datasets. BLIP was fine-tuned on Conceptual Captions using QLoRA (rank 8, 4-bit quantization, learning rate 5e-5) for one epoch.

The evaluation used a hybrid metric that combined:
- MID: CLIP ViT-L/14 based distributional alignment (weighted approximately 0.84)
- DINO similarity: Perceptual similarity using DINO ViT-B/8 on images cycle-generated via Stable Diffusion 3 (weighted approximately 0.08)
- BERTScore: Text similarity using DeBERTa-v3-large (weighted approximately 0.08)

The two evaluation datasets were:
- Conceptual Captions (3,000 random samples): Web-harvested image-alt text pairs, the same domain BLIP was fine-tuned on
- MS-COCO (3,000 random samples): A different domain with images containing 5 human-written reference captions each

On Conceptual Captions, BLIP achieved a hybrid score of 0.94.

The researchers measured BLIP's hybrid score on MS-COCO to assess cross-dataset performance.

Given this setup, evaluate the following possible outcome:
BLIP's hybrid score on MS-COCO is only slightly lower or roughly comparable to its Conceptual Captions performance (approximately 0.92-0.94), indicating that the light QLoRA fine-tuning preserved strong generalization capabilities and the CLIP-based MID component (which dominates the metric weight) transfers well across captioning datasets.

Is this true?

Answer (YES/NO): NO